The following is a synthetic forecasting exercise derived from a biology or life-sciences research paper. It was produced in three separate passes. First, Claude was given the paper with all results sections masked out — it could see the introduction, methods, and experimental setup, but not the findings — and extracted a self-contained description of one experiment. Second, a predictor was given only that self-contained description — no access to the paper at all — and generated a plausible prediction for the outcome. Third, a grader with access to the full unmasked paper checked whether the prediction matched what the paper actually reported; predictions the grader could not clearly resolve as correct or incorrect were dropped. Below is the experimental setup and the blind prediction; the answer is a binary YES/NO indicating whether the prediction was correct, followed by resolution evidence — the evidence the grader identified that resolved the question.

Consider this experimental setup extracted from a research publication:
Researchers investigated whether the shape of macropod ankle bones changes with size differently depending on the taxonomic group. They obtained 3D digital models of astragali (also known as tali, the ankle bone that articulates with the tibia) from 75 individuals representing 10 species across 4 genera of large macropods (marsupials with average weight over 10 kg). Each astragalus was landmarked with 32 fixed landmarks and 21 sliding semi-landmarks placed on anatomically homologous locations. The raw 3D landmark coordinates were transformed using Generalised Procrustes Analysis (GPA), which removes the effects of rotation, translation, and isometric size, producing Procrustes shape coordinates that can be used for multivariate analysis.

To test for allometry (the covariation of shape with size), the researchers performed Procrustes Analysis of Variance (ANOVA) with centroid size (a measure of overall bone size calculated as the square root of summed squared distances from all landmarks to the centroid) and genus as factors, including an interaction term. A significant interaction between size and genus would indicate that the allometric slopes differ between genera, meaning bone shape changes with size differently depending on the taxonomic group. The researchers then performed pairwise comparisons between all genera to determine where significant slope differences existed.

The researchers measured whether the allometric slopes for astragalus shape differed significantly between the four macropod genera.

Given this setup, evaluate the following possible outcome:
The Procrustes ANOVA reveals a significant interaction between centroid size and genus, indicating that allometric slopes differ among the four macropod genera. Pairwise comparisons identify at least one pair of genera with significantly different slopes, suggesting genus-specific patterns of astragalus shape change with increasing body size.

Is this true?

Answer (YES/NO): NO